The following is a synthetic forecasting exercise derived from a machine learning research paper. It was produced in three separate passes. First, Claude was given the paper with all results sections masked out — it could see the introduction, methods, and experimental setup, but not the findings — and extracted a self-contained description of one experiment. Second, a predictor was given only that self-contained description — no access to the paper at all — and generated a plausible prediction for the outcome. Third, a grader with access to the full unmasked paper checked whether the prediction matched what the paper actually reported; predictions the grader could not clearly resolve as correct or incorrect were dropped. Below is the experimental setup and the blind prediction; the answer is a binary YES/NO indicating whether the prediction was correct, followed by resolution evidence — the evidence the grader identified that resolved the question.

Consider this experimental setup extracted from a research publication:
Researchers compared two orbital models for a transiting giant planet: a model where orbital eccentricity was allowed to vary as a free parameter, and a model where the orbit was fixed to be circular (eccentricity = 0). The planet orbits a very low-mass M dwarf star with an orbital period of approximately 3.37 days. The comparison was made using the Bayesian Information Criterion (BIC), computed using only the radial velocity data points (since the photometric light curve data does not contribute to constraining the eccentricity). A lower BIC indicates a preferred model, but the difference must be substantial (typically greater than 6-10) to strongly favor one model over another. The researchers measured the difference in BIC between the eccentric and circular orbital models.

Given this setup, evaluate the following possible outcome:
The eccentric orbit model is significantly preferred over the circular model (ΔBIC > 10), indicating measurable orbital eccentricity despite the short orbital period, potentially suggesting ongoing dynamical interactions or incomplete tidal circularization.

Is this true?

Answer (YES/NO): NO